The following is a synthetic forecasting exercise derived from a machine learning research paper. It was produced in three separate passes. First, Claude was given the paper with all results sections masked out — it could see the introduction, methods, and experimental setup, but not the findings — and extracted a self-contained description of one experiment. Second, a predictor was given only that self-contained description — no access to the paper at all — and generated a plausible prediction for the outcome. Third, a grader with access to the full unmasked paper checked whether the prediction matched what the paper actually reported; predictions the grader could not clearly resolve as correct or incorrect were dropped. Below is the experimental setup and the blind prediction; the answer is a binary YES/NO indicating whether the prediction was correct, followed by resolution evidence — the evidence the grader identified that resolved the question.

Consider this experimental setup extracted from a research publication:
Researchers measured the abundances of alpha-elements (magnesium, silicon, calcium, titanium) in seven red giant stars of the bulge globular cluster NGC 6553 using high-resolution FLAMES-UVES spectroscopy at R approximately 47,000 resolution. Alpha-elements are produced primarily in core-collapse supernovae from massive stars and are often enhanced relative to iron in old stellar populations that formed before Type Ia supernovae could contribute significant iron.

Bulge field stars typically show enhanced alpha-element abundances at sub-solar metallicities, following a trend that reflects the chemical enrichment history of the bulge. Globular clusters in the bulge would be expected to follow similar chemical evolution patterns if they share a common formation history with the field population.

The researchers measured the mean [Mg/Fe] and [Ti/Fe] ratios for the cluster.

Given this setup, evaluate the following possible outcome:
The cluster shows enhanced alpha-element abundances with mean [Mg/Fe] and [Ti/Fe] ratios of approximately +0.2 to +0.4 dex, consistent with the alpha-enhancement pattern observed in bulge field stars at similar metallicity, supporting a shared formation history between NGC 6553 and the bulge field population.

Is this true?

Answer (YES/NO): YES